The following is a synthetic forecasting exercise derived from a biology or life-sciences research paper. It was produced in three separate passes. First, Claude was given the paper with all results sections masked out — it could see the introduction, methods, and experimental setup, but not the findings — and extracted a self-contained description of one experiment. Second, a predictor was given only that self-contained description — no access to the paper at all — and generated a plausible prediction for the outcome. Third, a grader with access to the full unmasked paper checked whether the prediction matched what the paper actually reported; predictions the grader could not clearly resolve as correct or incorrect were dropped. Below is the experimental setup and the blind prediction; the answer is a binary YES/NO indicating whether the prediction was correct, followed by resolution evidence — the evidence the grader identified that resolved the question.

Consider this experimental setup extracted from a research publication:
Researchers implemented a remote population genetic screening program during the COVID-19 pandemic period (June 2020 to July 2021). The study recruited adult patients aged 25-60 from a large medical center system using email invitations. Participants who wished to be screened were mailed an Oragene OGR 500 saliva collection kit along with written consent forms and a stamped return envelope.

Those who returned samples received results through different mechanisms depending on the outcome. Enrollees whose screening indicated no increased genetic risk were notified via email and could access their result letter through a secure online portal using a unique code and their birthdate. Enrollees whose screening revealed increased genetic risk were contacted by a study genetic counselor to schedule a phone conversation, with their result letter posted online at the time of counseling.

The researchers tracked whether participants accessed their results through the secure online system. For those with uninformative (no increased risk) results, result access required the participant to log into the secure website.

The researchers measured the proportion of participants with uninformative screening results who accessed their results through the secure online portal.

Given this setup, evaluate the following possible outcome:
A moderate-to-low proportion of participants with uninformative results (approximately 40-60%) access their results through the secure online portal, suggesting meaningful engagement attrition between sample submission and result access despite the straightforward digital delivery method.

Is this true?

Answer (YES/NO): NO